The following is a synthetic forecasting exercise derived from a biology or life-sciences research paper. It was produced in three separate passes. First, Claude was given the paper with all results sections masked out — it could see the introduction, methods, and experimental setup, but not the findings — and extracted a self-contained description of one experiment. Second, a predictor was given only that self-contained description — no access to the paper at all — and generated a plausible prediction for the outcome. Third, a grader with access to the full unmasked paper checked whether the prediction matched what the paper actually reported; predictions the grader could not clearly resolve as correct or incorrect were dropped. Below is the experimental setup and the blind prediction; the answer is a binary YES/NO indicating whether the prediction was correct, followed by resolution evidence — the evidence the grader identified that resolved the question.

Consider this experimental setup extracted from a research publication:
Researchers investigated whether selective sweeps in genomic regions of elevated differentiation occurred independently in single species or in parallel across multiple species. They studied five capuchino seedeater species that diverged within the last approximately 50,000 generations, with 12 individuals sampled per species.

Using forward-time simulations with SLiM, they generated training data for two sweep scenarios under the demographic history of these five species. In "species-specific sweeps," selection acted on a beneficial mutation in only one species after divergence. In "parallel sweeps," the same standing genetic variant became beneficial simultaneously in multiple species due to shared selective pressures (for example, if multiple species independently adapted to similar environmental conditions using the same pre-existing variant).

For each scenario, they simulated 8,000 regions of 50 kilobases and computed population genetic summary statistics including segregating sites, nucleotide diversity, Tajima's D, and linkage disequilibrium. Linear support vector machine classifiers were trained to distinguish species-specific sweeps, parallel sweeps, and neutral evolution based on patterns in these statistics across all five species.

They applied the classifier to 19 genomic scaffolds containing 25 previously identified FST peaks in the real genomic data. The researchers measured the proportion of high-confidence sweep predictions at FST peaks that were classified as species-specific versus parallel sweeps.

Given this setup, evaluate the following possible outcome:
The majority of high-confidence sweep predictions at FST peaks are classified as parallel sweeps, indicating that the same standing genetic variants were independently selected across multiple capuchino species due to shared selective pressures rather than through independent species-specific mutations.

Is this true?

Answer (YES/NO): NO